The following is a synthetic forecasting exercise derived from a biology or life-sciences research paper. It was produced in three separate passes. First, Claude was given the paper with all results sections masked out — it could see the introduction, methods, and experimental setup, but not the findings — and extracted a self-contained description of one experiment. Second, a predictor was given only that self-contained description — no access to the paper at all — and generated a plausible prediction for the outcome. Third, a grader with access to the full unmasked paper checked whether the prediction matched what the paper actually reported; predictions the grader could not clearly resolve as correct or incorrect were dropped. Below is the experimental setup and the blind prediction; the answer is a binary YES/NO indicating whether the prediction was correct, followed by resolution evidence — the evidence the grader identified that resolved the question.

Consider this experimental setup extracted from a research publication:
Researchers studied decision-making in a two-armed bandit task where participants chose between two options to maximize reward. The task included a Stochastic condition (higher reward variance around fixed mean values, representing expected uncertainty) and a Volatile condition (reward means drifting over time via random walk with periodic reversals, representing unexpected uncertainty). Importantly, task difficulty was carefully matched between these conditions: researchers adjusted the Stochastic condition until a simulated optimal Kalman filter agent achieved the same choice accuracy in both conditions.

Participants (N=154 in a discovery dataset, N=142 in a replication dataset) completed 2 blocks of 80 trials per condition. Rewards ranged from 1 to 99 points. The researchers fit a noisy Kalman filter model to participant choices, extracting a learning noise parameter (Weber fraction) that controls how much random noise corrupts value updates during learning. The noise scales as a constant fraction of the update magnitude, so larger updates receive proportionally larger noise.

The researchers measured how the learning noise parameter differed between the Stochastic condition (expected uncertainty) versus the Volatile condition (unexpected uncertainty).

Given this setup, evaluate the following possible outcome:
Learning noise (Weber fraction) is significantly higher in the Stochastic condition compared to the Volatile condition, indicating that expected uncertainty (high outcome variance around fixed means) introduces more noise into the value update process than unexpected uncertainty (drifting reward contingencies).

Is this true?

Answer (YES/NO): YES